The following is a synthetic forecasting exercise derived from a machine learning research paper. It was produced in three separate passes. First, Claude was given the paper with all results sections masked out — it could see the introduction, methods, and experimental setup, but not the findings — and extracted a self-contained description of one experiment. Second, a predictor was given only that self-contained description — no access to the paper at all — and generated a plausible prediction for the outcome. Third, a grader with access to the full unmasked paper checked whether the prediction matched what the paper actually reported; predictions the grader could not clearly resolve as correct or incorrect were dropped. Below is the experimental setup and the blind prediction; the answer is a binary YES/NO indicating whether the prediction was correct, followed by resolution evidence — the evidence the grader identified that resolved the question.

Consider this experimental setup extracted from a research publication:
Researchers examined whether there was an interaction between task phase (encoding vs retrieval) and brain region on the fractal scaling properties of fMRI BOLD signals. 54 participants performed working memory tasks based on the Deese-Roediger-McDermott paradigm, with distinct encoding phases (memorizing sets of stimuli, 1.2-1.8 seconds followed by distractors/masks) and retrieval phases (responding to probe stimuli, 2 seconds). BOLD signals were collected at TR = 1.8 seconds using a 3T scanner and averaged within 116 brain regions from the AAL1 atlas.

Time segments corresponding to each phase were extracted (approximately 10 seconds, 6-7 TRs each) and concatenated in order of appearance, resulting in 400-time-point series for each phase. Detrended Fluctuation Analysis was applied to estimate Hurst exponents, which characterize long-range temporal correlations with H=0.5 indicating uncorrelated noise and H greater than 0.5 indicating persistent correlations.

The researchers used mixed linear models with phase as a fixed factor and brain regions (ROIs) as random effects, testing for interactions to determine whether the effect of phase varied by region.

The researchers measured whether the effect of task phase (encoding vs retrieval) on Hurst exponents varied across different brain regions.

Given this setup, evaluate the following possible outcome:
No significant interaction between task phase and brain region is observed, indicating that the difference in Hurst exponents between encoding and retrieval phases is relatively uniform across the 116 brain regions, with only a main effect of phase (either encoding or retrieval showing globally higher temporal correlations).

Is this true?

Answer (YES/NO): NO